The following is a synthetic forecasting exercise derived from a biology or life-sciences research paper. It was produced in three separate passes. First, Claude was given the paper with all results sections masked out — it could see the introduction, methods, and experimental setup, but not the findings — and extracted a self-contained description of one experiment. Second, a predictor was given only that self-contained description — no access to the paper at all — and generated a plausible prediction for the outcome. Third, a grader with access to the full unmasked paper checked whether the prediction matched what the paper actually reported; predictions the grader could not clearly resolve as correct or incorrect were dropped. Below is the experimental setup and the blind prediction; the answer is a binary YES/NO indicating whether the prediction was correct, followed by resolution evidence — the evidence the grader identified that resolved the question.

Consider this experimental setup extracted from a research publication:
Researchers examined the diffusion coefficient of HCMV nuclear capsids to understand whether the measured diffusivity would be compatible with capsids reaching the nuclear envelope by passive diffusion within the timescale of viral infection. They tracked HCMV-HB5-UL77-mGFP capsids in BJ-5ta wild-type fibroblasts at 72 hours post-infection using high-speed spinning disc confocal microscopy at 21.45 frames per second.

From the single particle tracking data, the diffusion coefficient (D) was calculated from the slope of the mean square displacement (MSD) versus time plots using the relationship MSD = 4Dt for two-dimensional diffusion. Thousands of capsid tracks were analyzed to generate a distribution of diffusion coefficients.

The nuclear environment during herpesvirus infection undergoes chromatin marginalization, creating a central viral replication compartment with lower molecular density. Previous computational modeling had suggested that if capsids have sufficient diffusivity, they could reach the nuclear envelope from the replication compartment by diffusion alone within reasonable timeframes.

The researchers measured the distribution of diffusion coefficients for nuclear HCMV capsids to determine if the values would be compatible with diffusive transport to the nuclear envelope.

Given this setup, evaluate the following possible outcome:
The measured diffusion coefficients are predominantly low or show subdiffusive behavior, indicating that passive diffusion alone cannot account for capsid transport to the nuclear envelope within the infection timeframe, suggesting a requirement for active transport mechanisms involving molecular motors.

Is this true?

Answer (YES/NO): NO